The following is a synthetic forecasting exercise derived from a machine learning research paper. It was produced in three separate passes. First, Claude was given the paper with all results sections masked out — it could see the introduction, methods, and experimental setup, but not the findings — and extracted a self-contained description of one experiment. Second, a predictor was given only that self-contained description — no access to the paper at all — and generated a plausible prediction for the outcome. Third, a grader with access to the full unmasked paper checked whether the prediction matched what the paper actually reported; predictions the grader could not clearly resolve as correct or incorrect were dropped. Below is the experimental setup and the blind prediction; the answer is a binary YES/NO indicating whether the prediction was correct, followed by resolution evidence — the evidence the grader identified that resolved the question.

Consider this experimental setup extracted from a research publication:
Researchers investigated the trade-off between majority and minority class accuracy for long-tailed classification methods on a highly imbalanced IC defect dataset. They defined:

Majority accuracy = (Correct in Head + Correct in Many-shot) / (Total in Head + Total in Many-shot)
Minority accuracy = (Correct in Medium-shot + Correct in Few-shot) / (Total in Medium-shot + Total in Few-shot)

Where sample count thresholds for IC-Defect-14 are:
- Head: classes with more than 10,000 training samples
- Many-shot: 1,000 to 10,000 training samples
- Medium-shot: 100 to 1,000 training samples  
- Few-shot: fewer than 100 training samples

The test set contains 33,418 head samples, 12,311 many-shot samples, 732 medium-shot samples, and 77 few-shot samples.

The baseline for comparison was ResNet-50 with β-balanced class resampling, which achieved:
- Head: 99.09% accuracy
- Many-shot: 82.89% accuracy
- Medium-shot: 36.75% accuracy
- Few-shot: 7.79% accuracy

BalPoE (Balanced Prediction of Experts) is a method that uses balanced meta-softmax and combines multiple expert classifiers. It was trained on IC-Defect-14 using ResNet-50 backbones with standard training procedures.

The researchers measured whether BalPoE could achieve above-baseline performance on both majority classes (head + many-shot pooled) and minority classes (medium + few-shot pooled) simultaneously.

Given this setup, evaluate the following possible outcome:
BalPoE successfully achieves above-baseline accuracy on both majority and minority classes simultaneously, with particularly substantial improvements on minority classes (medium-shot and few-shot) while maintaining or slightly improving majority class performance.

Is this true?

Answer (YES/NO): NO